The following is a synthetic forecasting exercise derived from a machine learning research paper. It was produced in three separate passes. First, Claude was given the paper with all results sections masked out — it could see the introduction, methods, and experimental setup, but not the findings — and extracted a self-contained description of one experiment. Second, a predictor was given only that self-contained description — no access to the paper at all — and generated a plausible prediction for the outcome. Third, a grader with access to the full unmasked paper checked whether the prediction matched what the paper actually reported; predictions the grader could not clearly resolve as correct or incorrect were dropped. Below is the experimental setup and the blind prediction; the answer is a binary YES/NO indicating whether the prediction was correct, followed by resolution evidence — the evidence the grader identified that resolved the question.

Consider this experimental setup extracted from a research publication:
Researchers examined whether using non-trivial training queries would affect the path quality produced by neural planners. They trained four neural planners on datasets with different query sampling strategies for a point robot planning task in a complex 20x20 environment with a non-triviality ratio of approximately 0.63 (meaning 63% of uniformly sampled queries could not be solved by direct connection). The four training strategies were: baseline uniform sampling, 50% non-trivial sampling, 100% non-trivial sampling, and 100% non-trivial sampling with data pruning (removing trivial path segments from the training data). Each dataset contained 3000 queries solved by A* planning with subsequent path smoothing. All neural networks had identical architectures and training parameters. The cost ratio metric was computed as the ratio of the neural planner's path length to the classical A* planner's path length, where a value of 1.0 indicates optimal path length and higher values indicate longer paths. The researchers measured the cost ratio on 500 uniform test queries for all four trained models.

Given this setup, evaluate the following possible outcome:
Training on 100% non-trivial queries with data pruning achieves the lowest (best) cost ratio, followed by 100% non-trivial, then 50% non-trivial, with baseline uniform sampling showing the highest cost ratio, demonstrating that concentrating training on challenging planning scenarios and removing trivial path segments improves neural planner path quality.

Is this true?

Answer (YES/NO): NO